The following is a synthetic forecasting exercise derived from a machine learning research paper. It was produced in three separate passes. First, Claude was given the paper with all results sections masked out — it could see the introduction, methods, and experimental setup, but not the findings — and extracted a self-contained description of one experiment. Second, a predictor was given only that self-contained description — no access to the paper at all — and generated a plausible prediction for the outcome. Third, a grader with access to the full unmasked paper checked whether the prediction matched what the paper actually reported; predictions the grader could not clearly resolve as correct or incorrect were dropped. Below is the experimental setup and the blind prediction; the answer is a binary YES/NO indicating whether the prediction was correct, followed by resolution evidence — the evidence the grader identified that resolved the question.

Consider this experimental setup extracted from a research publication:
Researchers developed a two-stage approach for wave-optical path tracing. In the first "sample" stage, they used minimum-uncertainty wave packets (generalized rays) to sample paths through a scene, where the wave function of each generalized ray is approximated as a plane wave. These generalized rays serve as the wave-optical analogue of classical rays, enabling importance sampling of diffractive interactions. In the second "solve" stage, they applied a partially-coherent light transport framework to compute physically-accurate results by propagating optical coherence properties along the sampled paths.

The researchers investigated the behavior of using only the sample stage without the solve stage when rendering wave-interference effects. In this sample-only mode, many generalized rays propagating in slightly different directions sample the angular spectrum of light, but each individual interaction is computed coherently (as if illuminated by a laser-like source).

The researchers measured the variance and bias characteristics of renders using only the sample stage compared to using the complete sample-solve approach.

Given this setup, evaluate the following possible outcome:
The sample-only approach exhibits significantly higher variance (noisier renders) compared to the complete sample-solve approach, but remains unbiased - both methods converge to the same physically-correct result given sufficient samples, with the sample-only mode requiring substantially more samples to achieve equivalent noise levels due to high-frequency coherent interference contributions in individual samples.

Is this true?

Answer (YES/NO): YES